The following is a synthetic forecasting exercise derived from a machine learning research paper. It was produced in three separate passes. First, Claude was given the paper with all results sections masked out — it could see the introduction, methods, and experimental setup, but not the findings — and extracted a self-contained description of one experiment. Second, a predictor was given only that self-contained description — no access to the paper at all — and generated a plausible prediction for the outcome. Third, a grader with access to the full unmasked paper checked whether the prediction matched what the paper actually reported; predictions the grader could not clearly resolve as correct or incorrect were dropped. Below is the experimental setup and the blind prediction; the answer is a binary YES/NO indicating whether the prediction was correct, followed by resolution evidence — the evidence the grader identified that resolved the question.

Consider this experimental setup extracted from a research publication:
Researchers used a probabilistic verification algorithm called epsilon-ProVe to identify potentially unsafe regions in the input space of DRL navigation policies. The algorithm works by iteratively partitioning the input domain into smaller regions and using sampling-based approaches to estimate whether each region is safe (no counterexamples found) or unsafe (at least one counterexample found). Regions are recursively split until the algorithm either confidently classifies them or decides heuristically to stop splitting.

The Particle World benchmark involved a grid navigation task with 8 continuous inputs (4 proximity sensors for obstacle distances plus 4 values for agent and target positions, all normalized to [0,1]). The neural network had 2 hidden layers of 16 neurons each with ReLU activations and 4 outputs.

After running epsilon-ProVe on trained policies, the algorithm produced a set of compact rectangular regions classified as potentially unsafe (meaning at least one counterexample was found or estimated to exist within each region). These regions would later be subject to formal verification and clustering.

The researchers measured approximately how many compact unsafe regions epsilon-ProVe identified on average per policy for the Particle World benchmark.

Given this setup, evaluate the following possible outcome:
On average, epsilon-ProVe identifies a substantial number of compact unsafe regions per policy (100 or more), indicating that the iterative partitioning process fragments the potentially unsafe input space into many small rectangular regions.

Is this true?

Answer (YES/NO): YES